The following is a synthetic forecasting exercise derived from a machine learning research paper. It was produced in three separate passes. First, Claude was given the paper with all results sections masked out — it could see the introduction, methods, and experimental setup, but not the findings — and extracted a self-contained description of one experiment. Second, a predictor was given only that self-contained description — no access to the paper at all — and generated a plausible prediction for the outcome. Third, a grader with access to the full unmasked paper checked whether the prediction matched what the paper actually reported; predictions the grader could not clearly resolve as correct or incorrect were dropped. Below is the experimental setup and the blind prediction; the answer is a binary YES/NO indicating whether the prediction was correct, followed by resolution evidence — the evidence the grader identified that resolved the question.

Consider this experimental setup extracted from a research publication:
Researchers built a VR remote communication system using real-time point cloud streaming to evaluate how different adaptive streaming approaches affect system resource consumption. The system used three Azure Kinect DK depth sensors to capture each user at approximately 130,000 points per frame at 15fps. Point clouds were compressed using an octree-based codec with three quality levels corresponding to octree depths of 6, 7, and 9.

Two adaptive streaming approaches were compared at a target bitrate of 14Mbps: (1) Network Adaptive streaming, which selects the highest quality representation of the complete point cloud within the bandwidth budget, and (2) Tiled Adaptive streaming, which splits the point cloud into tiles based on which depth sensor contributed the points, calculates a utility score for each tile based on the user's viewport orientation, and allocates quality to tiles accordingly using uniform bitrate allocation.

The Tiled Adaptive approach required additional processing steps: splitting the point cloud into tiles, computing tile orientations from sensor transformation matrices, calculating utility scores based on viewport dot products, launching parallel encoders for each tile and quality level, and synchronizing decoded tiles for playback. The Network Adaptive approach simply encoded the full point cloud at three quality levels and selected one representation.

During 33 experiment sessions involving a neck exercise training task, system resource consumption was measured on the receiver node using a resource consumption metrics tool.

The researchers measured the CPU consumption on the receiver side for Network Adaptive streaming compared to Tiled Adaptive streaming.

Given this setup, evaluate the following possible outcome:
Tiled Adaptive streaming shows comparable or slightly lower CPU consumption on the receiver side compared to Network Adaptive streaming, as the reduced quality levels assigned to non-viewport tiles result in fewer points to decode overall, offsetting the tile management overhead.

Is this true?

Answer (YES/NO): NO